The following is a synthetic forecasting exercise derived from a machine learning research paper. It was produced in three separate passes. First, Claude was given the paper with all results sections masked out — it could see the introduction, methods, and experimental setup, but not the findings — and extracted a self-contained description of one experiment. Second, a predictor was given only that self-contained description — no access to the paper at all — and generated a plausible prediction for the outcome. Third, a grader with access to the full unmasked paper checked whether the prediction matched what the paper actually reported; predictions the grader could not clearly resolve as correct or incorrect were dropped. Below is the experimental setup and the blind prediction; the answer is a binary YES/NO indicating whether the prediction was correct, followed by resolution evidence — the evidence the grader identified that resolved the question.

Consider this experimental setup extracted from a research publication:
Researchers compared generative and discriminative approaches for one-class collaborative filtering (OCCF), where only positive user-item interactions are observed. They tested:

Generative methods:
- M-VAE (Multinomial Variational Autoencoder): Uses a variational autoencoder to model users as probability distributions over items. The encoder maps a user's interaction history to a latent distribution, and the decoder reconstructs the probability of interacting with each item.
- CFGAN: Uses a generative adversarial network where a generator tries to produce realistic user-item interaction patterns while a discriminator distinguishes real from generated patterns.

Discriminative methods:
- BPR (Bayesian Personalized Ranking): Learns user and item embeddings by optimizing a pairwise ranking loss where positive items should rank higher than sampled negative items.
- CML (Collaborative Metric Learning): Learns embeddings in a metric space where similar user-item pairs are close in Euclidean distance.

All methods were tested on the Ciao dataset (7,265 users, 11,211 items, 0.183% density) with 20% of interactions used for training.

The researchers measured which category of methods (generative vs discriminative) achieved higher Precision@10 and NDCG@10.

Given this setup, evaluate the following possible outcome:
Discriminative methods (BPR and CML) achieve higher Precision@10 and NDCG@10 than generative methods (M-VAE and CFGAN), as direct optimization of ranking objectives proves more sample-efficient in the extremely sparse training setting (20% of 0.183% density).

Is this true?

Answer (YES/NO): NO